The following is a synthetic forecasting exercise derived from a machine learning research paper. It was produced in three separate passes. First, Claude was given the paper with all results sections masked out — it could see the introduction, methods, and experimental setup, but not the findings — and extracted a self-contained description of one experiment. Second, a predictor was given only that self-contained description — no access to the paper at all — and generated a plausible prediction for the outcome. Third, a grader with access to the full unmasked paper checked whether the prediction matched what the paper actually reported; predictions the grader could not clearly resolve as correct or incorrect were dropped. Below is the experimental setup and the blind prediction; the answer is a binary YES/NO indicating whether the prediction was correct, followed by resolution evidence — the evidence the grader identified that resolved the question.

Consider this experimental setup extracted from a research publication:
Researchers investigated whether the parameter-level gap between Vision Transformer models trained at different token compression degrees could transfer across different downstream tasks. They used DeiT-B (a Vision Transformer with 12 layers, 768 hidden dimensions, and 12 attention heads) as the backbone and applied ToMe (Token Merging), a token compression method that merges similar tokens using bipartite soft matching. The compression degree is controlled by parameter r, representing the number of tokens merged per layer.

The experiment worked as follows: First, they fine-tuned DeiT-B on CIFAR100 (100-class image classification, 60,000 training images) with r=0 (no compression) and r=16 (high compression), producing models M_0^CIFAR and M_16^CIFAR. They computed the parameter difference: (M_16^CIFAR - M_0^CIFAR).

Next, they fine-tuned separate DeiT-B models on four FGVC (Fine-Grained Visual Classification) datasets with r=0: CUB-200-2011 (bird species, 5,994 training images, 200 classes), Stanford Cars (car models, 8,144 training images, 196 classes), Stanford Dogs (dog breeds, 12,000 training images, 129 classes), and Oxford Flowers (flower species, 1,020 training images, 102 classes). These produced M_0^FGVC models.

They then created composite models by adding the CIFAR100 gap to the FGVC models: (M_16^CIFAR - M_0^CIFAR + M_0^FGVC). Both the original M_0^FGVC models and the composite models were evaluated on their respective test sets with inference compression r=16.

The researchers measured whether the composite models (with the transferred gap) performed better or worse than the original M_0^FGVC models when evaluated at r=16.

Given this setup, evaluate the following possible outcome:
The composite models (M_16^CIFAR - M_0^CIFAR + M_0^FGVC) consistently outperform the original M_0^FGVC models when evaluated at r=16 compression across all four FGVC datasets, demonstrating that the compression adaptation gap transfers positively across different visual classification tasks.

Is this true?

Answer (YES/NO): YES